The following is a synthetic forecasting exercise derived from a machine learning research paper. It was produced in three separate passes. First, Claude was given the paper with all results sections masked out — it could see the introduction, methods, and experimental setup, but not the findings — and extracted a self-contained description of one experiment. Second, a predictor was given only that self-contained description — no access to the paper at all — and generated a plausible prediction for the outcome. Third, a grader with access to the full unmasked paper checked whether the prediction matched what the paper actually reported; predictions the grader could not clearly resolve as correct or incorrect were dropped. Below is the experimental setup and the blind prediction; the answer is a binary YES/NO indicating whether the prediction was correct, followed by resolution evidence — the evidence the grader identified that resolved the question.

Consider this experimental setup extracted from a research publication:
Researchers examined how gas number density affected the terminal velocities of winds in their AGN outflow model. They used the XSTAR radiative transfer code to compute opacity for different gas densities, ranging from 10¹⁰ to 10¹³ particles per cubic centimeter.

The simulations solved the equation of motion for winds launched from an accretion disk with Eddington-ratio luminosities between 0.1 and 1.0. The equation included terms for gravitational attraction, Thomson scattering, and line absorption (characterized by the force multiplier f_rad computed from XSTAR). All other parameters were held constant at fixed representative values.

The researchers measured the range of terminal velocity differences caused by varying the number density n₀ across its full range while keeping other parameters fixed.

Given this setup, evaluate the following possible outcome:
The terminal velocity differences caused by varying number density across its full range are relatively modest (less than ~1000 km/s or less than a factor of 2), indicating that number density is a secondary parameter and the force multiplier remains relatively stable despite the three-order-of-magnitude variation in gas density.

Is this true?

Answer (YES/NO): NO